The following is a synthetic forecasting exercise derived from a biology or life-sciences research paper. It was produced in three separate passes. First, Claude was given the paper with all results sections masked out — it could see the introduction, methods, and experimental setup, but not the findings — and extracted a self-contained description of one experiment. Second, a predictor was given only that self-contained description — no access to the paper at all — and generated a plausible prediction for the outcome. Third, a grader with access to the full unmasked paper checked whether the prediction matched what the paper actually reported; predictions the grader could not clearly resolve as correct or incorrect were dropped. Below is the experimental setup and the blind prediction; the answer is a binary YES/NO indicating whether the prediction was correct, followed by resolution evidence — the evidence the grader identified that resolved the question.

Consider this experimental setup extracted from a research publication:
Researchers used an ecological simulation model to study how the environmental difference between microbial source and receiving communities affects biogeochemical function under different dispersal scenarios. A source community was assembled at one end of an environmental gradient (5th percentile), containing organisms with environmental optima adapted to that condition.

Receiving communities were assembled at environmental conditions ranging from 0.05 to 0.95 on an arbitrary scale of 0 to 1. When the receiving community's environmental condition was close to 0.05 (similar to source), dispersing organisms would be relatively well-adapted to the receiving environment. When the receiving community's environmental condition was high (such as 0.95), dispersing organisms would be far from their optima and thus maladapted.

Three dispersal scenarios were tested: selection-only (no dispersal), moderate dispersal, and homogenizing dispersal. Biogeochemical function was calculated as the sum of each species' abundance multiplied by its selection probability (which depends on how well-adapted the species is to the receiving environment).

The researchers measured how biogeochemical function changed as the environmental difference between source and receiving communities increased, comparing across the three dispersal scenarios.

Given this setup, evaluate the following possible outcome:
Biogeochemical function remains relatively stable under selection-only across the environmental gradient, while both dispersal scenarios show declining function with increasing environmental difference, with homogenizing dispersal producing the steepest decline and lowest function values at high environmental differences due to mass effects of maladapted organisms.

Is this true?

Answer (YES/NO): YES